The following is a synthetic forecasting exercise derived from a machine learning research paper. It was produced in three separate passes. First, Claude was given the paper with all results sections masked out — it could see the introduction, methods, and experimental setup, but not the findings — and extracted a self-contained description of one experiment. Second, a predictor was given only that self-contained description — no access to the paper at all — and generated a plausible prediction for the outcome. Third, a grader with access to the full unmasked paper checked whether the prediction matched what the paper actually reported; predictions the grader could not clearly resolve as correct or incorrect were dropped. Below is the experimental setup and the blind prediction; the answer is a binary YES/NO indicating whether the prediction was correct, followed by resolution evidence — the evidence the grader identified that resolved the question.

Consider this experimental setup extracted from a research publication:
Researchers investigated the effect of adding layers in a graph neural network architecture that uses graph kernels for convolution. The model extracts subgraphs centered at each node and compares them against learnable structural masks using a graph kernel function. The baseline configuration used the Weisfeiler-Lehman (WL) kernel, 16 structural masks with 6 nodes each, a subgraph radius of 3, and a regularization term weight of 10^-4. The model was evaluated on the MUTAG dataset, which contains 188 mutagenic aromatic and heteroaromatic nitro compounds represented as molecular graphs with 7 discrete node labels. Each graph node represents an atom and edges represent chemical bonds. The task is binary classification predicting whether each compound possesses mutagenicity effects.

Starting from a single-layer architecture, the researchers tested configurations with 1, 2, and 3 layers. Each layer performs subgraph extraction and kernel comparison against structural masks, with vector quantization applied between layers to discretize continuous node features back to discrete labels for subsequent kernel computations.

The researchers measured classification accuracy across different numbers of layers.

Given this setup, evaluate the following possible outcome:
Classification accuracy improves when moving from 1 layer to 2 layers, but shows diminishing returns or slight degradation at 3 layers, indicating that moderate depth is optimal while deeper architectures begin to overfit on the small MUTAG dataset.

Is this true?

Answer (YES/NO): YES